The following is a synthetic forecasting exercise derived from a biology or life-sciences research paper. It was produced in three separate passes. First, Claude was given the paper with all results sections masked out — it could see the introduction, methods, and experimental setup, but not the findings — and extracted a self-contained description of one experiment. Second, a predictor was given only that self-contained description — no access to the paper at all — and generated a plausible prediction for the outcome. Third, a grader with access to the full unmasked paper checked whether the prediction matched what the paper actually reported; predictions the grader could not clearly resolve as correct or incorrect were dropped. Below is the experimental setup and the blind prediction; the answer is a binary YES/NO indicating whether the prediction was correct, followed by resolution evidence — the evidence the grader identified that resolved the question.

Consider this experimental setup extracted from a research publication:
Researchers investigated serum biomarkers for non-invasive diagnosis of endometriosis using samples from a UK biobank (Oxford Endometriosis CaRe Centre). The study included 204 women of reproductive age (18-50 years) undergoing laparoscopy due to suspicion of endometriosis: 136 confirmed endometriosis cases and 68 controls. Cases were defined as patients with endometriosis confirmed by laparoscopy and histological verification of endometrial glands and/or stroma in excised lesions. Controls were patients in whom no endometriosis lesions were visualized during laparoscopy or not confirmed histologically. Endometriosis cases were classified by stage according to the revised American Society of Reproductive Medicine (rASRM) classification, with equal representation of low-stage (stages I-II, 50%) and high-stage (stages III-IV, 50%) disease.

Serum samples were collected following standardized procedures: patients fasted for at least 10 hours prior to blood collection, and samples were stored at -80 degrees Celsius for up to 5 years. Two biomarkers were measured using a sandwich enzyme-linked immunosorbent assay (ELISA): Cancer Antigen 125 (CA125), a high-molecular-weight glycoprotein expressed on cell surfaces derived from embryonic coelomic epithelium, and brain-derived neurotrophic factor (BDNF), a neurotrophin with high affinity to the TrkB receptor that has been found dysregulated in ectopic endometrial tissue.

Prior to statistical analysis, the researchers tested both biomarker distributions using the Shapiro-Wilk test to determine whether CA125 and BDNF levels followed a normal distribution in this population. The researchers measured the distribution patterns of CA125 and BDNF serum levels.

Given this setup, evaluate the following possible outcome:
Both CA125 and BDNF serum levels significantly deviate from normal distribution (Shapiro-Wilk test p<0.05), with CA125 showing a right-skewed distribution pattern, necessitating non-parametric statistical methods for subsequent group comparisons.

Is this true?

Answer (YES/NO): NO